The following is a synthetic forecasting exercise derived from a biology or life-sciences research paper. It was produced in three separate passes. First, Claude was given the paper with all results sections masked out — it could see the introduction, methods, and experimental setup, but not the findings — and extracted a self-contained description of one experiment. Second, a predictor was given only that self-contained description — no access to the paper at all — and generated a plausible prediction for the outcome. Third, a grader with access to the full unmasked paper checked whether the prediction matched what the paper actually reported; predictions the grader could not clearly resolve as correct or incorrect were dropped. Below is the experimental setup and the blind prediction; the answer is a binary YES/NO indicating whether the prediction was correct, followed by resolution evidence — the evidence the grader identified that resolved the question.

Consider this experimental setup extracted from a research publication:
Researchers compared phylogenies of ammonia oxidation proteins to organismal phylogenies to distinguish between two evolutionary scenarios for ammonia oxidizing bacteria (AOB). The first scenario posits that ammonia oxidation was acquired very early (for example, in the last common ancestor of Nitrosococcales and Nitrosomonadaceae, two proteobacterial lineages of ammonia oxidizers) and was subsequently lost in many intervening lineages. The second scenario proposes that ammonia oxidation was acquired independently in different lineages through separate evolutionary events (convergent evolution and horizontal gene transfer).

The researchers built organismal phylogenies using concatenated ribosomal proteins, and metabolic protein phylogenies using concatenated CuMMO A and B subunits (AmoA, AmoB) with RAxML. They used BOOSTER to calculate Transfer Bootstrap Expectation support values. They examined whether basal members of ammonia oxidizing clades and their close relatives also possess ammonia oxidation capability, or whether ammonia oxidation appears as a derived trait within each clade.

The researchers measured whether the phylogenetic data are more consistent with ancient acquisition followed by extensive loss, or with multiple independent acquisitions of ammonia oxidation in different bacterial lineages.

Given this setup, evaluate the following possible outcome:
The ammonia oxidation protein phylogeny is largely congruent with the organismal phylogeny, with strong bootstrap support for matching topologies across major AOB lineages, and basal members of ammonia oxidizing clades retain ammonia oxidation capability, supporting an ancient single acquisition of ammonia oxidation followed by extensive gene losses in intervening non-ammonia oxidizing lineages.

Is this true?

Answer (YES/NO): NO